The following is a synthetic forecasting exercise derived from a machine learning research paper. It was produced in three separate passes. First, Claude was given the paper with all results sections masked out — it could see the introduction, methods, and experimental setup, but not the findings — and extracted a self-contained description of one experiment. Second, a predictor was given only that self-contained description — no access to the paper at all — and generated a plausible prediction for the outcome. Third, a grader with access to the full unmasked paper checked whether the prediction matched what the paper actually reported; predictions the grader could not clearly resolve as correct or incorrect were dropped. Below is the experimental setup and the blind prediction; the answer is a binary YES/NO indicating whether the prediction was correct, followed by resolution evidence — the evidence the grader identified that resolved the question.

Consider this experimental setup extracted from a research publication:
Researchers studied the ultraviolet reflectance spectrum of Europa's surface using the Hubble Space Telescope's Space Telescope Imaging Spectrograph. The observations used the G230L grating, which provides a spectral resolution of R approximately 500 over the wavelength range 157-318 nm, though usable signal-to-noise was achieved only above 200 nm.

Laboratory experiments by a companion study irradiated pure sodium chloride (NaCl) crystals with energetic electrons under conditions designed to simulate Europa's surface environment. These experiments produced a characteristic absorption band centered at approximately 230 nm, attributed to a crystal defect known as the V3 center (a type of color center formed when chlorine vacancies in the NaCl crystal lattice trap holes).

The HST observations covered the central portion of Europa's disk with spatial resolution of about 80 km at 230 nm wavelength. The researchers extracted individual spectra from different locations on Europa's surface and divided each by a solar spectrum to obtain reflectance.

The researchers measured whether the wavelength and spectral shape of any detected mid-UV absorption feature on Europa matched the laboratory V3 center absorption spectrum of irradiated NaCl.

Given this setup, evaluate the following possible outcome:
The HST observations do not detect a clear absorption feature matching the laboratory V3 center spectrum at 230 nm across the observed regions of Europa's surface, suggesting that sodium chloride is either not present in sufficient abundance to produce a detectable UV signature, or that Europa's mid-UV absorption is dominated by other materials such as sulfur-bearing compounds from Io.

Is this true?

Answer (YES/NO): NO